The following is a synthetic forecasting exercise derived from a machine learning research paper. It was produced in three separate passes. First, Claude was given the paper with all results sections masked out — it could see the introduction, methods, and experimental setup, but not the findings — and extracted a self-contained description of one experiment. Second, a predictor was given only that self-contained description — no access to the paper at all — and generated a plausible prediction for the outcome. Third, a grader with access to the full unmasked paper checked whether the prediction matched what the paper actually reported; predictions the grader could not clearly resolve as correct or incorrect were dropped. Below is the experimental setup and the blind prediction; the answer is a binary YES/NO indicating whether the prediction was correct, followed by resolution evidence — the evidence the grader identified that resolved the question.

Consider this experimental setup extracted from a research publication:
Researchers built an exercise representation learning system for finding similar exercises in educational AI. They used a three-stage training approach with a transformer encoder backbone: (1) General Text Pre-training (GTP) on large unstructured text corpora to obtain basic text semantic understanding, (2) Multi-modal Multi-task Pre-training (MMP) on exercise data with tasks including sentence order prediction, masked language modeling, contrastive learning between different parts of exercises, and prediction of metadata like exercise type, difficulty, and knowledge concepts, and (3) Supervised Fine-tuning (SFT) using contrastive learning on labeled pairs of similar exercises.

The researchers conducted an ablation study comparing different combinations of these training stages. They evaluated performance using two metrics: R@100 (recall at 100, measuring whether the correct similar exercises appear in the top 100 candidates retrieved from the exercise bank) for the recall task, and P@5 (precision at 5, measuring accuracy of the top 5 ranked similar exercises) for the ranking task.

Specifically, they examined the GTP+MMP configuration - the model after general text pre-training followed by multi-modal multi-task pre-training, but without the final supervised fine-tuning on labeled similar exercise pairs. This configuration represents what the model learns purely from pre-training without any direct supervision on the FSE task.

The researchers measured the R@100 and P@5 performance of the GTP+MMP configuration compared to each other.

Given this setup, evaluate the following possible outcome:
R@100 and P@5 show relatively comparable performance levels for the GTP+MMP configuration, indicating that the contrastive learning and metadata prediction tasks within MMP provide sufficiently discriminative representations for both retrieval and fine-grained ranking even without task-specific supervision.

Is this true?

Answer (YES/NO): NO